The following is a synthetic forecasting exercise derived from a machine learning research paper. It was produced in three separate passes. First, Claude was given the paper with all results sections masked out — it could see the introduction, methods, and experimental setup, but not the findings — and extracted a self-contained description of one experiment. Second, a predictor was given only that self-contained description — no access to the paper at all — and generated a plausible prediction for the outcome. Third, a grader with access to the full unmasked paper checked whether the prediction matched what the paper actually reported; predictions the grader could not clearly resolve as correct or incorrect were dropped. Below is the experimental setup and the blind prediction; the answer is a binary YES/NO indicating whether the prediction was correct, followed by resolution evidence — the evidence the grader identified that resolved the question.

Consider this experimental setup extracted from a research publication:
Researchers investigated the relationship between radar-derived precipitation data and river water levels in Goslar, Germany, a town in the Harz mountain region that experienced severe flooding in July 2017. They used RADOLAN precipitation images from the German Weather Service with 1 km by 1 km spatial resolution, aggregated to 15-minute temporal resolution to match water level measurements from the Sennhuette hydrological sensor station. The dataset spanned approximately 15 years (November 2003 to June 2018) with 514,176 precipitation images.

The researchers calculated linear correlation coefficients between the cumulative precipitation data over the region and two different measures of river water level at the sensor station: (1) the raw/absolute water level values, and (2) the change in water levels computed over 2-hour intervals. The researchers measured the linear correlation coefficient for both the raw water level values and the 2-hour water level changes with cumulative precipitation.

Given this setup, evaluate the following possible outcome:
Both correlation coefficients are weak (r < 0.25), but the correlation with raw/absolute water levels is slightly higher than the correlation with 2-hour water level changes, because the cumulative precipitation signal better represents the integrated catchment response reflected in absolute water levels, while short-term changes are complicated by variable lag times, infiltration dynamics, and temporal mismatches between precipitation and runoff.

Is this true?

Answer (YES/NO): NO